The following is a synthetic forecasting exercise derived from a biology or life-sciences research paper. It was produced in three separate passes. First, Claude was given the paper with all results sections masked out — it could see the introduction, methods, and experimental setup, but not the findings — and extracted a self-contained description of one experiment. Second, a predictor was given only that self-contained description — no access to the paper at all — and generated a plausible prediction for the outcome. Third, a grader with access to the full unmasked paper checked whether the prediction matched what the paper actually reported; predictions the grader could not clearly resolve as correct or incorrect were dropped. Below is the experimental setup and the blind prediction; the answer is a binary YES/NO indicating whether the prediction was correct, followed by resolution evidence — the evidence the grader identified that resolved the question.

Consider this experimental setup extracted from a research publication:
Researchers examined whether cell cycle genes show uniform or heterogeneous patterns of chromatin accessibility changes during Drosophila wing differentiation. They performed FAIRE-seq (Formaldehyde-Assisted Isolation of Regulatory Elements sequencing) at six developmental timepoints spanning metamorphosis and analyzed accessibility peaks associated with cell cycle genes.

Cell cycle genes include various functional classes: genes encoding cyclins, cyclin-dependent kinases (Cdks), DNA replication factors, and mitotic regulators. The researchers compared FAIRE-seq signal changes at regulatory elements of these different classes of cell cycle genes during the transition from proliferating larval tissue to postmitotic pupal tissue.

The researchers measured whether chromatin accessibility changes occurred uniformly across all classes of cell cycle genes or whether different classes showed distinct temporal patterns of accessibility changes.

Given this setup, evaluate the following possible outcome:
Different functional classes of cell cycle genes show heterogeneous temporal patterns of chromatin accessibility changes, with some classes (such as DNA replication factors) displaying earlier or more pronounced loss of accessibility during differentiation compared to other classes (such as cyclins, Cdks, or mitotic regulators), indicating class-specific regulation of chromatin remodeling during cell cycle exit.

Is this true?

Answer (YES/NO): NO